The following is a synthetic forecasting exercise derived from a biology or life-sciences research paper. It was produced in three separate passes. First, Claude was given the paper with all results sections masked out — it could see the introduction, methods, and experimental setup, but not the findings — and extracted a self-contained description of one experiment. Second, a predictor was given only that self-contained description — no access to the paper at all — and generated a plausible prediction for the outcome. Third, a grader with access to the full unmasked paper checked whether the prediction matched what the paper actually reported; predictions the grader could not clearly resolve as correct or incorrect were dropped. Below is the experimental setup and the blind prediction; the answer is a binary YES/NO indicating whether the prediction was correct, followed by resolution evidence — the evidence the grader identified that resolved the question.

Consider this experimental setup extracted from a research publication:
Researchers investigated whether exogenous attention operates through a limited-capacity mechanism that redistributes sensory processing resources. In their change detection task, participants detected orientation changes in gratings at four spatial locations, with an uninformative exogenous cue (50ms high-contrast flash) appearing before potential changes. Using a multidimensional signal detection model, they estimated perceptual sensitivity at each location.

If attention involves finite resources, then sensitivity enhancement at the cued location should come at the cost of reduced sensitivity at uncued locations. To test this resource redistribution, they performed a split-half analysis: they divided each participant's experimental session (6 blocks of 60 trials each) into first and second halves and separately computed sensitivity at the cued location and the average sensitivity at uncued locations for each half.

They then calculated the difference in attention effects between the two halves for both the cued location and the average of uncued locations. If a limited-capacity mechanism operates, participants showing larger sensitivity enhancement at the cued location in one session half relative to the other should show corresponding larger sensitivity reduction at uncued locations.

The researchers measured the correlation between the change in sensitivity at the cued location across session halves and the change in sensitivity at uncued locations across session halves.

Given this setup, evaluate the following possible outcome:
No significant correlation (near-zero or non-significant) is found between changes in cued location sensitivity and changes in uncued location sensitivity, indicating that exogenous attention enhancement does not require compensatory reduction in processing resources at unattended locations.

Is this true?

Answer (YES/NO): NO